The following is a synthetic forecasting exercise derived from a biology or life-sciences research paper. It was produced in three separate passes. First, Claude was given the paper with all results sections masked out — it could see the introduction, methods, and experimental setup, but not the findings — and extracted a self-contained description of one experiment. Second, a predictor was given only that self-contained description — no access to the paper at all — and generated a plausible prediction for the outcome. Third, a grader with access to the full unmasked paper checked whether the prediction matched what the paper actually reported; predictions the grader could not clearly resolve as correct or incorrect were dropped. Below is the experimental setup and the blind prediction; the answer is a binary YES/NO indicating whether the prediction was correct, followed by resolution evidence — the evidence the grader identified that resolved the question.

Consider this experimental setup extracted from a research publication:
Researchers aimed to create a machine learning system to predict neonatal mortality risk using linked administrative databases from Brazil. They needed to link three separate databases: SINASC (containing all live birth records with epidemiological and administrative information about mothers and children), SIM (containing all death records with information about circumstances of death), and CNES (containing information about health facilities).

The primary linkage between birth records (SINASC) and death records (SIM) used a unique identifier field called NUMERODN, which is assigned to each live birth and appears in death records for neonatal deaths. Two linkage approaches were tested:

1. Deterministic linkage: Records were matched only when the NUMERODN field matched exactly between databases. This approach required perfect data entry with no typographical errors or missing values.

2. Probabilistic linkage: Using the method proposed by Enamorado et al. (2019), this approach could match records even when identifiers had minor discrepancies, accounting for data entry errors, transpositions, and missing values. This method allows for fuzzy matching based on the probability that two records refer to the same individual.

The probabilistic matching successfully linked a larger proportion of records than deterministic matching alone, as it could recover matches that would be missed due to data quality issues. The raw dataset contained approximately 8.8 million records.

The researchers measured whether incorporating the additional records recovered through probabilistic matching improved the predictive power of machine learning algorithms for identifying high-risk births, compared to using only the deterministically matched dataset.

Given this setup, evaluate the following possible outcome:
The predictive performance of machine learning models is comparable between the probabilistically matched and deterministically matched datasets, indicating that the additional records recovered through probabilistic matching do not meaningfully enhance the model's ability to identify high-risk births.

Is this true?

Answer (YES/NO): YES